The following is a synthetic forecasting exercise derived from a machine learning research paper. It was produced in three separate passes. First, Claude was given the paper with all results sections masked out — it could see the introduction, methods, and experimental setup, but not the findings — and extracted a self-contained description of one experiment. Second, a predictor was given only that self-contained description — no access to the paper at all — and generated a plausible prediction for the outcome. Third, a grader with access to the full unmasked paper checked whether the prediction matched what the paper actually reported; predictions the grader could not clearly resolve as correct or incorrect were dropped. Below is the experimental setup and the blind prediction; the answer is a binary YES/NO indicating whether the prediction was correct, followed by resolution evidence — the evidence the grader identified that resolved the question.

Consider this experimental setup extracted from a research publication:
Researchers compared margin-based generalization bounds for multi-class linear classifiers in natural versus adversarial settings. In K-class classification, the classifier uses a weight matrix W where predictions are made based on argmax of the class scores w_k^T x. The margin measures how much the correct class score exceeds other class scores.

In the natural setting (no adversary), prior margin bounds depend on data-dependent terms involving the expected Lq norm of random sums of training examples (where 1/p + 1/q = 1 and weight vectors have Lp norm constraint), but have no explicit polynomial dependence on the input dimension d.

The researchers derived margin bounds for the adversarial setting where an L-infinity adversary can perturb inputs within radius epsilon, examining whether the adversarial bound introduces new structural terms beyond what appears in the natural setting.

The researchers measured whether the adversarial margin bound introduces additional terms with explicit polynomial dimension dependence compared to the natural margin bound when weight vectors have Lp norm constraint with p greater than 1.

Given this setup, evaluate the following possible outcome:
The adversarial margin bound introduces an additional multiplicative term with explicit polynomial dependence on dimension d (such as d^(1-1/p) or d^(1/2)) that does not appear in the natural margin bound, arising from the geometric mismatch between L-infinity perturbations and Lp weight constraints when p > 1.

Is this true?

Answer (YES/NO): YES